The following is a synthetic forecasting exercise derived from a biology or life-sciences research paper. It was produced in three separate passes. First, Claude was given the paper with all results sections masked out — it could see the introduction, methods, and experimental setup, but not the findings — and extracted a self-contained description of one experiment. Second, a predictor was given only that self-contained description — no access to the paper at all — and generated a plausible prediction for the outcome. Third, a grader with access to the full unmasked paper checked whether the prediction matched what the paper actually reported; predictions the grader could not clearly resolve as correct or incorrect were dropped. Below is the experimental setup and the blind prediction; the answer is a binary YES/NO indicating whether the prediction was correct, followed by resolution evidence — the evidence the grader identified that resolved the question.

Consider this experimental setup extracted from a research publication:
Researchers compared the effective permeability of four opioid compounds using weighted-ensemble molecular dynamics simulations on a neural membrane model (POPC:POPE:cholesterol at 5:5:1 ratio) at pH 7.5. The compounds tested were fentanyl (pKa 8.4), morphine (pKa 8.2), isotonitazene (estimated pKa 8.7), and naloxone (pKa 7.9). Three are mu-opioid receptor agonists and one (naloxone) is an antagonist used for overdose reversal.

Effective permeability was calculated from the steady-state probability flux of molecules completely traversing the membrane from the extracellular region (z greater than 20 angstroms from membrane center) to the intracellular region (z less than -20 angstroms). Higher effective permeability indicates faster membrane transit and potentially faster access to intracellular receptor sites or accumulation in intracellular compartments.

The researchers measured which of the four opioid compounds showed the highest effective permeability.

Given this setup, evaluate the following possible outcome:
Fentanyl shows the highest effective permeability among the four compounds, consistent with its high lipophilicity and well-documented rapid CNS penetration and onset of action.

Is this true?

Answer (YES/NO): YES